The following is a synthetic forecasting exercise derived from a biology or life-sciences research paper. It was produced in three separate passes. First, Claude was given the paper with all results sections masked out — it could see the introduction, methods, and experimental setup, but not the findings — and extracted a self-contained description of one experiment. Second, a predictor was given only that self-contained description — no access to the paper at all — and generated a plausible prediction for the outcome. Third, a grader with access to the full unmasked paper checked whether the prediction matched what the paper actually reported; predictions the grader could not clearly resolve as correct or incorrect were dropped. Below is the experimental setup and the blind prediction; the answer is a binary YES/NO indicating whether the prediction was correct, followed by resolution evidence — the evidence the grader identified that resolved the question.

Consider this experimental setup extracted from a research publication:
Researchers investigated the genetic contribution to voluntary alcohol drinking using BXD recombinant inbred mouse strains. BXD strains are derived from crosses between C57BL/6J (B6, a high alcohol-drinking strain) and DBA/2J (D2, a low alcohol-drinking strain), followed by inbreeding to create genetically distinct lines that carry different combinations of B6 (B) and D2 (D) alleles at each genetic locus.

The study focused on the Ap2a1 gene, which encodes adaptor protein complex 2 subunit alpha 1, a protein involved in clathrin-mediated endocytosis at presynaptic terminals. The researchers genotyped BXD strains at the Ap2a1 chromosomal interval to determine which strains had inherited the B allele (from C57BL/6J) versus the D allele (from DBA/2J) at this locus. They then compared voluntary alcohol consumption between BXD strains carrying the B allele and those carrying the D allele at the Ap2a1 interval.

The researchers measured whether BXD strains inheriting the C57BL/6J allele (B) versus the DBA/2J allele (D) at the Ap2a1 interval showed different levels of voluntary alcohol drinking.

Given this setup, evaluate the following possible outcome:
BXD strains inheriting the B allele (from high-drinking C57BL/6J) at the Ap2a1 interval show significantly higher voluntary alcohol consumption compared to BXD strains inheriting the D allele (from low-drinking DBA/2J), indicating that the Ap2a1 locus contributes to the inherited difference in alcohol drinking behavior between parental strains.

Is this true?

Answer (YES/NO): YES